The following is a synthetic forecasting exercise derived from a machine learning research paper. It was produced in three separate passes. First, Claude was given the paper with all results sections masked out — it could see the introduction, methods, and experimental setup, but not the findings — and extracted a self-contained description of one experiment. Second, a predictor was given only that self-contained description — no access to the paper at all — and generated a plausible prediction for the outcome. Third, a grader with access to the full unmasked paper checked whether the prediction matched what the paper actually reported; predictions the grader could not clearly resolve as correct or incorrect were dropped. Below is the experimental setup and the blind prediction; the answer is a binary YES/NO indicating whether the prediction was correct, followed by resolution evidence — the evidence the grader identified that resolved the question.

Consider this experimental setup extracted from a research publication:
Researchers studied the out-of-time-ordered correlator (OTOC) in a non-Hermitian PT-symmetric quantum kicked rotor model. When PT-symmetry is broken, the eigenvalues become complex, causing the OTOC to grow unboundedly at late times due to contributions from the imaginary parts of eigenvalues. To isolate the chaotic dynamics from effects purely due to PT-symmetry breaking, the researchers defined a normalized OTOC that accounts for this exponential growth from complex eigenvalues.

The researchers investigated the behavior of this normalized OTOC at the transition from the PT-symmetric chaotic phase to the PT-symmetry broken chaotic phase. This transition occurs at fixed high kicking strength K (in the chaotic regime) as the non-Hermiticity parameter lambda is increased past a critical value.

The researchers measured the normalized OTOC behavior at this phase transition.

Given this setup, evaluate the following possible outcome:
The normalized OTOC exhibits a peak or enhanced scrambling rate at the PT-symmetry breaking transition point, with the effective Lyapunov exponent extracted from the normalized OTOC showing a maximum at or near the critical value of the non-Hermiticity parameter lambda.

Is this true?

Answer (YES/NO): NO